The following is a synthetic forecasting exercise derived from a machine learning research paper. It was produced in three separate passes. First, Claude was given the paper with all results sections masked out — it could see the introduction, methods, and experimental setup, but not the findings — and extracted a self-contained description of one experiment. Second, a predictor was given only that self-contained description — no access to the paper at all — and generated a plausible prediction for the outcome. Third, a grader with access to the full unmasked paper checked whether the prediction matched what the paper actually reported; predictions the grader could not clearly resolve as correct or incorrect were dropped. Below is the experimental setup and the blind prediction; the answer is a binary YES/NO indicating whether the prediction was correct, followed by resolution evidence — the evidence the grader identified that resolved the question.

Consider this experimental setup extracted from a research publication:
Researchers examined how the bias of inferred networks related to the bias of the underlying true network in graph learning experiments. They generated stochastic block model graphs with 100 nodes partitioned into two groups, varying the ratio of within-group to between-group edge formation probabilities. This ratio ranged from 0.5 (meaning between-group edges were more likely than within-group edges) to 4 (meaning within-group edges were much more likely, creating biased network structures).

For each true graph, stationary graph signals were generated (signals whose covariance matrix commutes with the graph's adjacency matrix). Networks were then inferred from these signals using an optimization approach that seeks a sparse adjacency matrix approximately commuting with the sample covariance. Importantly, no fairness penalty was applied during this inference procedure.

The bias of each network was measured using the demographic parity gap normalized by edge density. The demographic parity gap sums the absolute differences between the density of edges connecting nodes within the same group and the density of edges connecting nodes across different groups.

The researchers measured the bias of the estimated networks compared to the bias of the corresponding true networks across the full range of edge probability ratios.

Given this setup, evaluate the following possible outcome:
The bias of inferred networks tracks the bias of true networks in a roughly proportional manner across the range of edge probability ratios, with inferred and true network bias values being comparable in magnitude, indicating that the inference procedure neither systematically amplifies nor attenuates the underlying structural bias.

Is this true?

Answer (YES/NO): NO